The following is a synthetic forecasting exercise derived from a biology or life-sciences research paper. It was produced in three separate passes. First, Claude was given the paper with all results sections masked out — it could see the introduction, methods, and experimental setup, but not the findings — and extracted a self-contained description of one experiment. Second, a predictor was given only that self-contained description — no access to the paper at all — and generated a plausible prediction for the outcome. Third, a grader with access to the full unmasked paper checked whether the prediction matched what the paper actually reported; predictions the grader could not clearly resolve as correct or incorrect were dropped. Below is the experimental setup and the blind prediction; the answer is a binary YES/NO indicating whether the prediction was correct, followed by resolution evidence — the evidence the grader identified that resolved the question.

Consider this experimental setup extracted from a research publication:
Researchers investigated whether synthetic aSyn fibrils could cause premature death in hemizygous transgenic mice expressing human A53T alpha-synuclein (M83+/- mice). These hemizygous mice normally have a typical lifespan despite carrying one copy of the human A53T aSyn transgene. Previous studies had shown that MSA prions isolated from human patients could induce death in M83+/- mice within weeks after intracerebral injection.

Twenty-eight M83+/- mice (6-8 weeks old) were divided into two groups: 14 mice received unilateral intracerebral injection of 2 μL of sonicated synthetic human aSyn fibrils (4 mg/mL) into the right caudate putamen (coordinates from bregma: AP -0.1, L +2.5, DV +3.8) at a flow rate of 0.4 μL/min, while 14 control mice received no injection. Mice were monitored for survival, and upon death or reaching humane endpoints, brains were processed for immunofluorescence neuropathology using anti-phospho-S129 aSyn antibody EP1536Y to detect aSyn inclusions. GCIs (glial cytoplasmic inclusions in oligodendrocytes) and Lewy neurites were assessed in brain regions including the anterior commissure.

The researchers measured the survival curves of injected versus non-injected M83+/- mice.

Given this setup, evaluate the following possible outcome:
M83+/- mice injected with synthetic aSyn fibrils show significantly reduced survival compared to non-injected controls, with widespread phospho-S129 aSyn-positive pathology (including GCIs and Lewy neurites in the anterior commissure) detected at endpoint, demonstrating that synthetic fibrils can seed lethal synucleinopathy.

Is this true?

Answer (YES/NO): YES